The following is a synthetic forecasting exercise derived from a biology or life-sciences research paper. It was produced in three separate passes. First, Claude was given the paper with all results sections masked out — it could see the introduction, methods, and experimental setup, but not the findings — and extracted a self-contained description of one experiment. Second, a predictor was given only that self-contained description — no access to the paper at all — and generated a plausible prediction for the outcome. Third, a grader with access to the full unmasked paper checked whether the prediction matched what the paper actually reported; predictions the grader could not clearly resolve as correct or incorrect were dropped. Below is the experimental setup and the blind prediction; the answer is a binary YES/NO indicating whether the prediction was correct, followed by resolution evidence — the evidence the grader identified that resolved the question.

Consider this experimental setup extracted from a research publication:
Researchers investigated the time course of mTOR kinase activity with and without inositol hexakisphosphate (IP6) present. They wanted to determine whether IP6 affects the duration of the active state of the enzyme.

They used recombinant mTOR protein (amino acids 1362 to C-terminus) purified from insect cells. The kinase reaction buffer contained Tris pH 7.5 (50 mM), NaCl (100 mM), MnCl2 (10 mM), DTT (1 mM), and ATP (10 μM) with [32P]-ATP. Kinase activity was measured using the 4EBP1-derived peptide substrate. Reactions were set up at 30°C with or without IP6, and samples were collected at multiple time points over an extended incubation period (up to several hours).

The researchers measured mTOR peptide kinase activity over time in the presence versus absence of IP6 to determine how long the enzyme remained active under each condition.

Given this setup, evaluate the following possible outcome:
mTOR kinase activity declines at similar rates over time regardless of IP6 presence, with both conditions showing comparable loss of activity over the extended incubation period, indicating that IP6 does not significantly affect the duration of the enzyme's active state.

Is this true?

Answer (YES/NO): NO